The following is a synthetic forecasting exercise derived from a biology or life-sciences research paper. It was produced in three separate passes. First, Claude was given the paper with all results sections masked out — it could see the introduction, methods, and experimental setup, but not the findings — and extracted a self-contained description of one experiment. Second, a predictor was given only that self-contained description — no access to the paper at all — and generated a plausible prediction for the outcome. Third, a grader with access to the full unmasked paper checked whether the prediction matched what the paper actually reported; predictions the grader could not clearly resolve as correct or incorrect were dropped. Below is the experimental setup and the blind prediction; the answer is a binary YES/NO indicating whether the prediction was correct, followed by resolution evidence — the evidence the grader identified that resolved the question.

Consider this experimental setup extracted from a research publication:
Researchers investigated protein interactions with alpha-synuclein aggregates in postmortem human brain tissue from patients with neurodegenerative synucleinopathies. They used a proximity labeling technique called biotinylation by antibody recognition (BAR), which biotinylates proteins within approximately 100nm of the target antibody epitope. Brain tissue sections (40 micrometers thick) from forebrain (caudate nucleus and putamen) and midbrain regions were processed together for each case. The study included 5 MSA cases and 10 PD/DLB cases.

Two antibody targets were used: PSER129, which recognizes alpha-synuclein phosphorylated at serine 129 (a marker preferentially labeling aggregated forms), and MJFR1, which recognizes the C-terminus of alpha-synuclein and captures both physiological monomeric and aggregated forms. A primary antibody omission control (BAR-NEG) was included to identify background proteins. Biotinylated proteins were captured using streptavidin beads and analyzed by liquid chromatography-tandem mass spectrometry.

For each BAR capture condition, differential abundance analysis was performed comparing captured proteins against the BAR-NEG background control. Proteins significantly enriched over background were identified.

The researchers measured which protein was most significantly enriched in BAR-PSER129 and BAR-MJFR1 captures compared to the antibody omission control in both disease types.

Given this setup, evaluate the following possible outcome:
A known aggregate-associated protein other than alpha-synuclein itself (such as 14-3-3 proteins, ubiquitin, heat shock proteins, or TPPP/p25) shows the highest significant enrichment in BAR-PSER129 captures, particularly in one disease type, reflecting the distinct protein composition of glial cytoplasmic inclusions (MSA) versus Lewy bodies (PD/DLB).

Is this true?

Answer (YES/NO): NO